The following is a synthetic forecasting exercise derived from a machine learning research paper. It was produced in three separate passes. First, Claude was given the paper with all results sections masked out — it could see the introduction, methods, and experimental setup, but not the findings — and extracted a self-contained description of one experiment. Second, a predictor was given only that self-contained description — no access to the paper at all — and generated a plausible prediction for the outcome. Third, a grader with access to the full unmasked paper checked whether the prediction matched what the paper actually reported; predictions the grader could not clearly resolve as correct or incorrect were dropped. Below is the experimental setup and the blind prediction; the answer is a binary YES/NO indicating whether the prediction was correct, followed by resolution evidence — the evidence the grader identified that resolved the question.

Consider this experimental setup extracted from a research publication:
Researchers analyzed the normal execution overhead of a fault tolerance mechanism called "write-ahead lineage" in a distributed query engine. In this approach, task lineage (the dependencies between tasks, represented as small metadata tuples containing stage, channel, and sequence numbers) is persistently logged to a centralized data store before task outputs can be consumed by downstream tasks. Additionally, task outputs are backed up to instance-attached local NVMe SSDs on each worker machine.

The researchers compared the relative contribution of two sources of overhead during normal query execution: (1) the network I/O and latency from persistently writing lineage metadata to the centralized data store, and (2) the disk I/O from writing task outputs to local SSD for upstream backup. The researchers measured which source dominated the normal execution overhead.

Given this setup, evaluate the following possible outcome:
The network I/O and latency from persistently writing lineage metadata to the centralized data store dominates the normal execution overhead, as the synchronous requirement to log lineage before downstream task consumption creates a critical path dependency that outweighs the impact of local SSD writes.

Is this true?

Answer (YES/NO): NO